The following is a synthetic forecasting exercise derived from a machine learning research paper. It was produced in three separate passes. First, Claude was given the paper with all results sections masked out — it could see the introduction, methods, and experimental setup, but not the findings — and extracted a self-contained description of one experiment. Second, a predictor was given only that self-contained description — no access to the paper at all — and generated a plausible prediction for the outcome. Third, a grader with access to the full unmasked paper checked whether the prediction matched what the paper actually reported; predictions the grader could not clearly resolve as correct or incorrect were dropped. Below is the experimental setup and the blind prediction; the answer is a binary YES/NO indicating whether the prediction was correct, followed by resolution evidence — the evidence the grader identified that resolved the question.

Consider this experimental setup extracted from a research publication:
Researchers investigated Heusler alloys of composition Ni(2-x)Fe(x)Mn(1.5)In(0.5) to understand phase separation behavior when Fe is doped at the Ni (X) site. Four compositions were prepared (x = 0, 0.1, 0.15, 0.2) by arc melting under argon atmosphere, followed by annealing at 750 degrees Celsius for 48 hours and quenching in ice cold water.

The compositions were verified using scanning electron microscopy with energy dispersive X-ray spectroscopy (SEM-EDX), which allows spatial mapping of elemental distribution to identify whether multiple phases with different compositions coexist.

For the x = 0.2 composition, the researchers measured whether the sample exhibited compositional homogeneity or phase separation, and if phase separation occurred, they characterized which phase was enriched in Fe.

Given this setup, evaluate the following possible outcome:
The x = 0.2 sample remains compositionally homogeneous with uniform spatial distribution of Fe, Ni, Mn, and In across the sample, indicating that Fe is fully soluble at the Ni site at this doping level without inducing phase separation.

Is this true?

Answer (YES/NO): NO